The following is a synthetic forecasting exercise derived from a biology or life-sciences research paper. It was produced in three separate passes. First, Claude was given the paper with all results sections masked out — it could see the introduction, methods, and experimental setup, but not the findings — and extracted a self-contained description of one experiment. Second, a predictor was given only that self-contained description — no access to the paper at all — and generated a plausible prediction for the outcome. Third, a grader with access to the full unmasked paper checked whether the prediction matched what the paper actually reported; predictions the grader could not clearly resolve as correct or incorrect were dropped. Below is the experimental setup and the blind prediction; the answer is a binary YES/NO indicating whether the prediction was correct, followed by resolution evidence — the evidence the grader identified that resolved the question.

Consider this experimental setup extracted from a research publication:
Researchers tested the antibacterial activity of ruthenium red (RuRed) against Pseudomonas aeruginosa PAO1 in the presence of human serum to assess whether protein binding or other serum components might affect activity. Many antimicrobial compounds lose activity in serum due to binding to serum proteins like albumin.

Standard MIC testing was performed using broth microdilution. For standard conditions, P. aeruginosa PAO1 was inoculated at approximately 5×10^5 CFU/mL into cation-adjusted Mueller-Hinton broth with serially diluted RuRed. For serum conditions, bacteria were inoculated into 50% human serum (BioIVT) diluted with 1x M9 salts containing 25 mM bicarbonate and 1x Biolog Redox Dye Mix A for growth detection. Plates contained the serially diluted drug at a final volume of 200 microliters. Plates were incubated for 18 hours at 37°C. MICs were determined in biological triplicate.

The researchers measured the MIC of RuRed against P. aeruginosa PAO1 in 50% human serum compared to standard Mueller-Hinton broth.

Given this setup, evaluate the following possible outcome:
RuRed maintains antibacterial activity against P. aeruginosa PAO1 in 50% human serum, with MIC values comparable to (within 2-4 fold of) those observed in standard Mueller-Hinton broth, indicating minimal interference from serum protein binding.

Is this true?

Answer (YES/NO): NO